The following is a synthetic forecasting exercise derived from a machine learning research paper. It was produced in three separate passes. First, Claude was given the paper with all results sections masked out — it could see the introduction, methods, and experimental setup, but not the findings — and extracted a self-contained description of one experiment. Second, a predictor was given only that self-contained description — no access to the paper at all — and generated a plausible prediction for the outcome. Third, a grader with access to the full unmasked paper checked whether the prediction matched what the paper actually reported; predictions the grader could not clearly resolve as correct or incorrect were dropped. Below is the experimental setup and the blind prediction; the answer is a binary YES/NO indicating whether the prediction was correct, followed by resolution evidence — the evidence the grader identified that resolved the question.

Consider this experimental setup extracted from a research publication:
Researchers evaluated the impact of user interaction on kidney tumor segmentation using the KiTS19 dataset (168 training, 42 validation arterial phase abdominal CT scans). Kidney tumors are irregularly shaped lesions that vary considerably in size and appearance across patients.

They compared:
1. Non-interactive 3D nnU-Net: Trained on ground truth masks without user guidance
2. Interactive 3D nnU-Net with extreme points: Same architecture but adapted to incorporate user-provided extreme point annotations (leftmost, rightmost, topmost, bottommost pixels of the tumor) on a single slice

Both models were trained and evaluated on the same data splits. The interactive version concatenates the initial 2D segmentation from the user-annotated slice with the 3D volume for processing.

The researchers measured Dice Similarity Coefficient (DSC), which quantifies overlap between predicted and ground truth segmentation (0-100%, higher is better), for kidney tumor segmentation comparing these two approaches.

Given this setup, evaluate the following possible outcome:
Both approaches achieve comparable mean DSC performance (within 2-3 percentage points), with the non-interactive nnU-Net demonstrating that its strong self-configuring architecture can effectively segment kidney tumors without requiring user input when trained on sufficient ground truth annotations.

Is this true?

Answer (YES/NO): YES